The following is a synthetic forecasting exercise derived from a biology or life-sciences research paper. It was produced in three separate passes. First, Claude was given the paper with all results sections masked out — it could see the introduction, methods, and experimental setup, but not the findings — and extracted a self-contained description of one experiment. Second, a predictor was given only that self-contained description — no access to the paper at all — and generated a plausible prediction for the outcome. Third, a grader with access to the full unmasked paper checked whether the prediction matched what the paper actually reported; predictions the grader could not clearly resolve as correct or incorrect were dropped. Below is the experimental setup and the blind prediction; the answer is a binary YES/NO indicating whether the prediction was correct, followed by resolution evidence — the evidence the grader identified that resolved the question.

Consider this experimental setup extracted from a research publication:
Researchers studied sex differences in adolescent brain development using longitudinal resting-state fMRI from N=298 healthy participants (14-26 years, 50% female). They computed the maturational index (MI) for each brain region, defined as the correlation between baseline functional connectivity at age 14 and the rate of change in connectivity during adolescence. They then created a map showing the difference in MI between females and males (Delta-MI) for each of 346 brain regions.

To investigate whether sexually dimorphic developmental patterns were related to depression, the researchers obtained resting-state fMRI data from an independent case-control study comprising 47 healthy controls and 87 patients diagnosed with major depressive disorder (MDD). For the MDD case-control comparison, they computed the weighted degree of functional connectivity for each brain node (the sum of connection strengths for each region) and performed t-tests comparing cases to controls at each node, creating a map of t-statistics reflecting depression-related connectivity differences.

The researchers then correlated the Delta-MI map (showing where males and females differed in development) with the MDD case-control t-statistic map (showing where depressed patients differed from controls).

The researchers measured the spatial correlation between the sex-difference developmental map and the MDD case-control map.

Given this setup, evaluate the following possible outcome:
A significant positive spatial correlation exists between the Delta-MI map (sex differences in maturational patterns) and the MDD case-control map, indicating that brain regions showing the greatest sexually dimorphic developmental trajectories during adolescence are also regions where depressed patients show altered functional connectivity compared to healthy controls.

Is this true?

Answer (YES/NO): YES